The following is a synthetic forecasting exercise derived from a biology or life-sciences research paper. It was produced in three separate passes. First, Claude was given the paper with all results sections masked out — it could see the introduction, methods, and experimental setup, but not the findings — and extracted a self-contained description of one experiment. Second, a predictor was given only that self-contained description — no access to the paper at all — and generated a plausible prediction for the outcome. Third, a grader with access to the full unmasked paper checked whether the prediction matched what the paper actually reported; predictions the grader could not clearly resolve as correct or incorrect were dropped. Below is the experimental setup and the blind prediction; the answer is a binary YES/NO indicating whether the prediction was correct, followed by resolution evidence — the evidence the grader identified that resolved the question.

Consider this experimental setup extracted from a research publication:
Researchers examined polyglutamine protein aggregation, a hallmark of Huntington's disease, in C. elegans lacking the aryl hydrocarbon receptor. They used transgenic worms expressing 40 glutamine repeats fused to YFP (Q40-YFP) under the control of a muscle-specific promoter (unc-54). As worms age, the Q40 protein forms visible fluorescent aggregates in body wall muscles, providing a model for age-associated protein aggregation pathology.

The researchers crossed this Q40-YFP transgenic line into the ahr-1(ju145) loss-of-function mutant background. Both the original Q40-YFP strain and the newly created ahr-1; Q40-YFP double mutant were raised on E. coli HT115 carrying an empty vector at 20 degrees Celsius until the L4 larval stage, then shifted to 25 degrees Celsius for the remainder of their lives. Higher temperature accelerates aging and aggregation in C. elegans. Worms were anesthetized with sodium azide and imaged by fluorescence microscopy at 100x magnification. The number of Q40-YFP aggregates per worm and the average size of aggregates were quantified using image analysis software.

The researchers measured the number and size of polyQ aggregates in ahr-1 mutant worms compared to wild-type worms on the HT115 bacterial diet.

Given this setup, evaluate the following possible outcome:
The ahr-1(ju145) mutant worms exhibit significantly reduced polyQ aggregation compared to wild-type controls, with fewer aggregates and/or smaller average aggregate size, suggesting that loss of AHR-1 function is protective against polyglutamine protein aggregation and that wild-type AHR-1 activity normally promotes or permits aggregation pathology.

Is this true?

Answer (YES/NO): NO